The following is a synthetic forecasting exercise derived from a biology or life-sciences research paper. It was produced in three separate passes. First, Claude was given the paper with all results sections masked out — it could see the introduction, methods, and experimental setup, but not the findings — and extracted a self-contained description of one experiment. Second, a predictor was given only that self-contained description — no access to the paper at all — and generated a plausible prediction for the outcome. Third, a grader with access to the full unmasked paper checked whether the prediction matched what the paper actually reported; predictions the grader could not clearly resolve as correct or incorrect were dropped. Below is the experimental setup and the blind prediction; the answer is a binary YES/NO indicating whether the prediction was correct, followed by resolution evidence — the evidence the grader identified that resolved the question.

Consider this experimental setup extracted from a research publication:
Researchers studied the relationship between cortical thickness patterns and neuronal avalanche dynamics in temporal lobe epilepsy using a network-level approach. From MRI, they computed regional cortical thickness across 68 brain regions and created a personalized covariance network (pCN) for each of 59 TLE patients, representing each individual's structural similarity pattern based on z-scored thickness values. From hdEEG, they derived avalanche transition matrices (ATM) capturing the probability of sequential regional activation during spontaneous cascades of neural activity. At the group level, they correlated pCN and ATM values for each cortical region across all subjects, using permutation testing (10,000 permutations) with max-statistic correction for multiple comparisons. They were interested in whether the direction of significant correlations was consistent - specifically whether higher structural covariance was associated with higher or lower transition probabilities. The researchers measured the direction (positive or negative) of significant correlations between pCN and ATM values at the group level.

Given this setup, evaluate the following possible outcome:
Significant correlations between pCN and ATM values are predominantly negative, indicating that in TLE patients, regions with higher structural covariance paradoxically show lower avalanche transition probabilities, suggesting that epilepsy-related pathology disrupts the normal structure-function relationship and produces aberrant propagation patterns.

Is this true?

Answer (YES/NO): NO